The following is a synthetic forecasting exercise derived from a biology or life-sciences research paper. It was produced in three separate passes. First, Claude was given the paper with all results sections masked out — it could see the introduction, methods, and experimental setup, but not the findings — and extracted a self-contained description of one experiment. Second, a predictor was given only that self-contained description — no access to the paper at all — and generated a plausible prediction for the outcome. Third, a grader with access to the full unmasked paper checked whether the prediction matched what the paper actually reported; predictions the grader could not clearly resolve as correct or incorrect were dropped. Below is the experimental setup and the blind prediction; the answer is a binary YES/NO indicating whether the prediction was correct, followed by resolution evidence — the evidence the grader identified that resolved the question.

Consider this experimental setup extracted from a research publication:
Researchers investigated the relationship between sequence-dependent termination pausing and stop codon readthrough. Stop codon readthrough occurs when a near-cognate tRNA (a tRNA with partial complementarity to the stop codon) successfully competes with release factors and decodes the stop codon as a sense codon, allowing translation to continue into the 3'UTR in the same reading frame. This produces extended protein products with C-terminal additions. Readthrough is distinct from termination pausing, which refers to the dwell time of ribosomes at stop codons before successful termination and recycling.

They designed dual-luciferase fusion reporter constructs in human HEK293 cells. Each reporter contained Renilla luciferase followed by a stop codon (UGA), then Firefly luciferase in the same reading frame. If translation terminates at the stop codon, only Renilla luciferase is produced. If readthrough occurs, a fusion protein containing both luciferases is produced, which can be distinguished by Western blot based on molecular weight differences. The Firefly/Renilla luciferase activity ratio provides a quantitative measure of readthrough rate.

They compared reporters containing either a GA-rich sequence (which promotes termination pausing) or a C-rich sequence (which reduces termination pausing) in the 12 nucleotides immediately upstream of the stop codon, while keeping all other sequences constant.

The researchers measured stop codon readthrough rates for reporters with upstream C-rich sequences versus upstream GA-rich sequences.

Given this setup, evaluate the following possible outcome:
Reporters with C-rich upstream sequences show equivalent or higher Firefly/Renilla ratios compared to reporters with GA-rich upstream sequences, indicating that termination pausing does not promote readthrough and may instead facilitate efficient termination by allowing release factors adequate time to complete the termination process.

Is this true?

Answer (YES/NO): YES